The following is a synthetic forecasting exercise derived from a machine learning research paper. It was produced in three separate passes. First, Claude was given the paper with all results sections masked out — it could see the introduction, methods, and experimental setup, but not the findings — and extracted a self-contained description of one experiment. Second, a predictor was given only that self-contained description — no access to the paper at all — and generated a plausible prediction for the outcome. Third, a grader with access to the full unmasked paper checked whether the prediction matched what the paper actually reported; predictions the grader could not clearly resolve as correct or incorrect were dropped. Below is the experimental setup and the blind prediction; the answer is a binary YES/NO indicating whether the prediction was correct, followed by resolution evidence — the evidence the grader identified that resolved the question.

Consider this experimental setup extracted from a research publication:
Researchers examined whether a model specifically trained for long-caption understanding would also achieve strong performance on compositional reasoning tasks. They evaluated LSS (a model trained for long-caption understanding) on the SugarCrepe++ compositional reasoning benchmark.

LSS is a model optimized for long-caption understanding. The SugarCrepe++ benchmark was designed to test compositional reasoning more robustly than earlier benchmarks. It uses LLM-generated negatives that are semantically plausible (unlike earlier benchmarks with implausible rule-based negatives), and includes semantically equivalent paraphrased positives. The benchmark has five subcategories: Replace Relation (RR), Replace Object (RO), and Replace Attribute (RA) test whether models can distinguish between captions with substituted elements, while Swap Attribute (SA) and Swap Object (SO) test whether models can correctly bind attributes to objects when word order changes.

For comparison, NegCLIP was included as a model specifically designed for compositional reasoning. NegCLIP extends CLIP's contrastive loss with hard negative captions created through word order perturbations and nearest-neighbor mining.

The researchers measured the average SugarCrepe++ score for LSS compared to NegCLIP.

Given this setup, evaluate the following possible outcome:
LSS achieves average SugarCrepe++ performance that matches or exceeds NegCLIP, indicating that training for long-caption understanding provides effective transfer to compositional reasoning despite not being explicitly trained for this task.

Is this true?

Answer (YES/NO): NO